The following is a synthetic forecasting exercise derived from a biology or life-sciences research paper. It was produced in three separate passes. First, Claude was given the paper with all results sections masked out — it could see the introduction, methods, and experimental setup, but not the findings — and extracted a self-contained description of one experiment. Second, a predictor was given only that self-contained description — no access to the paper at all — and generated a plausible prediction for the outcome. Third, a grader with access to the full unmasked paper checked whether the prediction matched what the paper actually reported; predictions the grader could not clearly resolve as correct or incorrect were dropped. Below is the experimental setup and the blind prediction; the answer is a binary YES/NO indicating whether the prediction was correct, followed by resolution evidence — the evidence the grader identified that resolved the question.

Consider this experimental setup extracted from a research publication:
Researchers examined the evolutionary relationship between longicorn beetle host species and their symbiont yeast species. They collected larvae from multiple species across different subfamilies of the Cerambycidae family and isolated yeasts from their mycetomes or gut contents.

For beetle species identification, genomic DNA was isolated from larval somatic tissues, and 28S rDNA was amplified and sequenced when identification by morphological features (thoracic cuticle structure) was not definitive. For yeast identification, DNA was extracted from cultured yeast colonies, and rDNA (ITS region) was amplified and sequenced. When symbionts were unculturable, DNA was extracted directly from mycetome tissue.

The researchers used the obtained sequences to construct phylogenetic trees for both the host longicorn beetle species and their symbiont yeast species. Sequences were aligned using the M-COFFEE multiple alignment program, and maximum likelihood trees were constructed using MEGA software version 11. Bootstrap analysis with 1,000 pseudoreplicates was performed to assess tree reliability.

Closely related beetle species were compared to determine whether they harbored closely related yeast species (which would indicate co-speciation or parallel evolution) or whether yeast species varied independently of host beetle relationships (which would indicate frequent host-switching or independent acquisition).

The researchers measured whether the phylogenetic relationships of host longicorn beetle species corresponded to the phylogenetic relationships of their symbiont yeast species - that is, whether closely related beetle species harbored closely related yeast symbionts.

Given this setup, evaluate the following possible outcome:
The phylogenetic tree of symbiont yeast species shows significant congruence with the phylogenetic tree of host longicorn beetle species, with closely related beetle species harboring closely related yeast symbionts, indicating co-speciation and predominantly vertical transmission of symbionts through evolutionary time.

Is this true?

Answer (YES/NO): NO